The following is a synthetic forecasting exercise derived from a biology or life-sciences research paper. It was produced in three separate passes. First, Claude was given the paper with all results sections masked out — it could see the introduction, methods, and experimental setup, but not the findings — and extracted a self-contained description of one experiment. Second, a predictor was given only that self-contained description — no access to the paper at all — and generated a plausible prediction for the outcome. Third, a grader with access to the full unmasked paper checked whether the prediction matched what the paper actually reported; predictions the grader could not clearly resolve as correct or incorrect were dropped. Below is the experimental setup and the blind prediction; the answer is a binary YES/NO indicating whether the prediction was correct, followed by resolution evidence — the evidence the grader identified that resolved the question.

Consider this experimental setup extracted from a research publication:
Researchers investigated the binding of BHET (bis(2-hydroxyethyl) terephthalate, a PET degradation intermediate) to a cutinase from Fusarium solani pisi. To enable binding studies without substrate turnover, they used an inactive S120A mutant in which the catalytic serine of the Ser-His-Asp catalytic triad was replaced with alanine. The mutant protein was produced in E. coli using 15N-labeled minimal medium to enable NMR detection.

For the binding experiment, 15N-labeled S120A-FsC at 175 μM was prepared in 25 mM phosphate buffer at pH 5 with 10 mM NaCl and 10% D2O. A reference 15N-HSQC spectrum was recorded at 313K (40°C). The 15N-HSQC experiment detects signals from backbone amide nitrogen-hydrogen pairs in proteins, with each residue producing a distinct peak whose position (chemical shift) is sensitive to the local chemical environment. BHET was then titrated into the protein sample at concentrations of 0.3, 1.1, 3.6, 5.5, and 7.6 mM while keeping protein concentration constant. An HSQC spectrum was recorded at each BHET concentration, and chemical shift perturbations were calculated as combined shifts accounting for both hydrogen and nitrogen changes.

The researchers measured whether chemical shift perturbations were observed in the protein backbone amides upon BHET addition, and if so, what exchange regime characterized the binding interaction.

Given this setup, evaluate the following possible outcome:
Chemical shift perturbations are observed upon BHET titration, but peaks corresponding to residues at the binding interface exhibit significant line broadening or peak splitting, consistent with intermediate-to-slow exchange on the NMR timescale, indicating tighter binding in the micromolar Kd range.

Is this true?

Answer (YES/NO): NO